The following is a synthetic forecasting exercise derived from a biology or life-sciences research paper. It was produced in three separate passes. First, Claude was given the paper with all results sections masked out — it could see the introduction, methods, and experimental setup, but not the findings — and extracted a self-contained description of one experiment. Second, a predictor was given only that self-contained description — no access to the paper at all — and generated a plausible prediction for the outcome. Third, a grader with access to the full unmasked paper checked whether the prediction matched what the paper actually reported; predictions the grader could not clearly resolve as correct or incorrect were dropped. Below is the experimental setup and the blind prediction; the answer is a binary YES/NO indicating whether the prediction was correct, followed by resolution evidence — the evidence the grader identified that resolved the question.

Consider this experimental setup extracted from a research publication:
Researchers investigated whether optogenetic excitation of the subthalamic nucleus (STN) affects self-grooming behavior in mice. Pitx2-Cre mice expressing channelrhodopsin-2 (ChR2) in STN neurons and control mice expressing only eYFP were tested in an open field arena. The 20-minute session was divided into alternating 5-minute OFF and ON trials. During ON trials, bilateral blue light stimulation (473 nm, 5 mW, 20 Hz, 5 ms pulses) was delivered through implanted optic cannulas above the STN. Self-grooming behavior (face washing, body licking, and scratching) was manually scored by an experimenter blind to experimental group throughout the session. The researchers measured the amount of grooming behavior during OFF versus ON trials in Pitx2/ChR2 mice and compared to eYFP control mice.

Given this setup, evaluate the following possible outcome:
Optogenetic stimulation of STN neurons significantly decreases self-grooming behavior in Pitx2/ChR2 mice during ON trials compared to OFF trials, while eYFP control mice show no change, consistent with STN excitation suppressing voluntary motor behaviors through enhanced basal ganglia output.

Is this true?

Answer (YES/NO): NO